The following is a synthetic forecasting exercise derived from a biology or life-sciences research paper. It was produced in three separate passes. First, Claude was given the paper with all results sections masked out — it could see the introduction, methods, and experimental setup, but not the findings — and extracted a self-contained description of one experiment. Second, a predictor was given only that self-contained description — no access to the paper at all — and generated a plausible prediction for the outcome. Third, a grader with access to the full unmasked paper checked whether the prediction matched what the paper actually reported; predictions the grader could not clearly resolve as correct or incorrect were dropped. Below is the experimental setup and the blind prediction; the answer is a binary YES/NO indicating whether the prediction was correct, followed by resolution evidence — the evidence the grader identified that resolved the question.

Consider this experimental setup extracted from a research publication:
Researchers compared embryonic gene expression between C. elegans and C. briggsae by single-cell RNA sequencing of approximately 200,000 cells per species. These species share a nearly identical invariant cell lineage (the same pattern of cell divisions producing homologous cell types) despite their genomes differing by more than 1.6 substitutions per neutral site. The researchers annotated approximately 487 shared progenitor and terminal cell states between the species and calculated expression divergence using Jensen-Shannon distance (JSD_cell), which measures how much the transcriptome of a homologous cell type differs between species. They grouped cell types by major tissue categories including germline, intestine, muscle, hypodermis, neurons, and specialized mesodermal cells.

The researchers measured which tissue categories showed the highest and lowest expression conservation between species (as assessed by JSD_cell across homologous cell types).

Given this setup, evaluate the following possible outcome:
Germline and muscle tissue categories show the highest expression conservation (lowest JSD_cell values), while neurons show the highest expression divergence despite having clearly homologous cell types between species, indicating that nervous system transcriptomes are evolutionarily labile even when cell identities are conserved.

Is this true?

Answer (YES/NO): YES